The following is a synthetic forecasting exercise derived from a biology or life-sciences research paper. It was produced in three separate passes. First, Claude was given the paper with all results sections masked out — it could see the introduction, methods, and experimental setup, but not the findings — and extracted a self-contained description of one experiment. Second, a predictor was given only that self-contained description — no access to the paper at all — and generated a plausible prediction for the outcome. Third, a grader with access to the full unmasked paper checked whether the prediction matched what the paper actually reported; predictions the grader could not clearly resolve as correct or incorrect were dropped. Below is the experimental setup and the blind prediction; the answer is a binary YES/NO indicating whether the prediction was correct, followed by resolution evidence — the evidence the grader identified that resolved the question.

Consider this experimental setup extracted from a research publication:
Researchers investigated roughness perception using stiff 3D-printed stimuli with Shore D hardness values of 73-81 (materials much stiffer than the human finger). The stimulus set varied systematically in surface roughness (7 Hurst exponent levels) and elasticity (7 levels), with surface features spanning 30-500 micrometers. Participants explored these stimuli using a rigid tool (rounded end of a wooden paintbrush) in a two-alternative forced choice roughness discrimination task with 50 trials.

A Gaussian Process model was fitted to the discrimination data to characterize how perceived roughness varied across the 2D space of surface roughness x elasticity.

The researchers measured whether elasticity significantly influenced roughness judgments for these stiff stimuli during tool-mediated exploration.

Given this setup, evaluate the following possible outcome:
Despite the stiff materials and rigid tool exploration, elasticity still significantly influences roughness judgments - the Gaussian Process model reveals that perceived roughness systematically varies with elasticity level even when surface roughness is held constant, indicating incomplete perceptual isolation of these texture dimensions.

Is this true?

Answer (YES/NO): YES